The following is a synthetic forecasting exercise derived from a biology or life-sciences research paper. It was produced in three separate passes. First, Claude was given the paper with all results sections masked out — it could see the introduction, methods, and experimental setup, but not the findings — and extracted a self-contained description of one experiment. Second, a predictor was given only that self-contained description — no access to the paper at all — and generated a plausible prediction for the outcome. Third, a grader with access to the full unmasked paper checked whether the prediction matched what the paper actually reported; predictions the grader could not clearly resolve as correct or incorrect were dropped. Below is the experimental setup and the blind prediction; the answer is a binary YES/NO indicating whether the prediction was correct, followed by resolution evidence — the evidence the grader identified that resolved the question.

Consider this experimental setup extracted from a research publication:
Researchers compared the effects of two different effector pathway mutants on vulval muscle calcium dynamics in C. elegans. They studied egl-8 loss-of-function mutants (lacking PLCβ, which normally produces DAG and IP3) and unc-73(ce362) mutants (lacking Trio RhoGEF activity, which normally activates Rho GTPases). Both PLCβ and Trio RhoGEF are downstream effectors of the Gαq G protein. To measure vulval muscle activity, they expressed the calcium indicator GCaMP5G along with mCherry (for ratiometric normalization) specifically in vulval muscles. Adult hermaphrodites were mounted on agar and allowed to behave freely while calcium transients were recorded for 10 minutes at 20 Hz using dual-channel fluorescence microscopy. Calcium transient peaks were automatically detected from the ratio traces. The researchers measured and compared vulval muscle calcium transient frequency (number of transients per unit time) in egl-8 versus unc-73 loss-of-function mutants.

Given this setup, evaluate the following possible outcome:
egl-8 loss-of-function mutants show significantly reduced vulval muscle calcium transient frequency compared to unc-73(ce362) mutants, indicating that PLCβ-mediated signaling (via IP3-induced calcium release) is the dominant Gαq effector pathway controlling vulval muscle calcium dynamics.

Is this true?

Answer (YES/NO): NO